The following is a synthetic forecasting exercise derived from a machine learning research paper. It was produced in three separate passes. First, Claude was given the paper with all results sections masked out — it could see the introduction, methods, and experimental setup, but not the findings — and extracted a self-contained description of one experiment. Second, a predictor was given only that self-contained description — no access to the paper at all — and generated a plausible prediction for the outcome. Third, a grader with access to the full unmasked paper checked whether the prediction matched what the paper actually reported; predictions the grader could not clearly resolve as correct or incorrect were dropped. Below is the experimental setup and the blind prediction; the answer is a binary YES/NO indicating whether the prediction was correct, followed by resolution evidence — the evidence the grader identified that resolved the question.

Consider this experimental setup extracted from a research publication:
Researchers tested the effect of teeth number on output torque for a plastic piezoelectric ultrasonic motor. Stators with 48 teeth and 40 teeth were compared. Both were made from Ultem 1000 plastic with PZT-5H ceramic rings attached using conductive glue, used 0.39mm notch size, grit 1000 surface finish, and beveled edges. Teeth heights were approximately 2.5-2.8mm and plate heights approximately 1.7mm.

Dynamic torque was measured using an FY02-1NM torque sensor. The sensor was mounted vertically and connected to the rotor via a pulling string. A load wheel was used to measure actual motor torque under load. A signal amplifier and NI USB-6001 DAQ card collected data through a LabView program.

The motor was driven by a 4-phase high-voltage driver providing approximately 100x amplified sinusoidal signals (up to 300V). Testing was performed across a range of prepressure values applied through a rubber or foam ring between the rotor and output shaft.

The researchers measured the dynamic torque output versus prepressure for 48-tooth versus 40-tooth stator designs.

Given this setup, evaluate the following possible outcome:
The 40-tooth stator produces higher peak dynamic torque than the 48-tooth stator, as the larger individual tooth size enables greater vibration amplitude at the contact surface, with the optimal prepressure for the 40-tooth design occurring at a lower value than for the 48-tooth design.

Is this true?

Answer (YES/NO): NO